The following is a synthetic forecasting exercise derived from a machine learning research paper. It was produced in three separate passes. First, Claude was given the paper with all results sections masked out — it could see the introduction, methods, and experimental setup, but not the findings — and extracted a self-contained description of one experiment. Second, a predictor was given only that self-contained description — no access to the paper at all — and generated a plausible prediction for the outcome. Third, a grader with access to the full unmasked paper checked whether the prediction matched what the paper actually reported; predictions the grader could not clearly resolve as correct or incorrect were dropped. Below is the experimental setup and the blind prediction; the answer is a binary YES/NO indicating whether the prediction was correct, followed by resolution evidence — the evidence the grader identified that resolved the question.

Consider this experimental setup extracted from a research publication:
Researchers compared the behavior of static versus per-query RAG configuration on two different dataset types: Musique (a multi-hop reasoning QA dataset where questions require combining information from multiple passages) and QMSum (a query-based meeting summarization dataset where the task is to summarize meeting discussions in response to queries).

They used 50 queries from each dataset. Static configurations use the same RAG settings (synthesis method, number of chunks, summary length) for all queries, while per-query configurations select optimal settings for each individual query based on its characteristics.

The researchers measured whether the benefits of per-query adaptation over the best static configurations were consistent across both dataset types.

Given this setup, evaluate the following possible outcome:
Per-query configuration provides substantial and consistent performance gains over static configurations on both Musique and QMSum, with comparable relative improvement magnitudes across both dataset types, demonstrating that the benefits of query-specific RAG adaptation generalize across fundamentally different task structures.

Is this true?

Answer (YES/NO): YES